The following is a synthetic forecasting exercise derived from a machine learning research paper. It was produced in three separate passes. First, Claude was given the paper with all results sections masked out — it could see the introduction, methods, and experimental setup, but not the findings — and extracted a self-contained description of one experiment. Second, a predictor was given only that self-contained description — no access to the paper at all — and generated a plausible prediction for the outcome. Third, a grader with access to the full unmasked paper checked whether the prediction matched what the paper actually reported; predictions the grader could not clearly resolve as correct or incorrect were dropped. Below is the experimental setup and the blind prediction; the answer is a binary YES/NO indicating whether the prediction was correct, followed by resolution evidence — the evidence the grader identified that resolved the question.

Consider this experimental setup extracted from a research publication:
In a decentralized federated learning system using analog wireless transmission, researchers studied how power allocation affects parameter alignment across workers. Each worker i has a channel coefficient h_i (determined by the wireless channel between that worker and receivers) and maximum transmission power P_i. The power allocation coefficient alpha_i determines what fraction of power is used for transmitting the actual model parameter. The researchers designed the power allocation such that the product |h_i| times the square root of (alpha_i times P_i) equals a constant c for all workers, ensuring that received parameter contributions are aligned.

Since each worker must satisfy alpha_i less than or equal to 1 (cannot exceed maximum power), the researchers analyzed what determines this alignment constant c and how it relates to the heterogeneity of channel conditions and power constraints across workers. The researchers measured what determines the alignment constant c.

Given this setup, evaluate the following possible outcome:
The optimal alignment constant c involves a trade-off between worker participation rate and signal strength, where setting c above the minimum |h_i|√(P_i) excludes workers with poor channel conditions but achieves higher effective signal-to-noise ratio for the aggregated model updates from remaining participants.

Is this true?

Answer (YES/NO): NO